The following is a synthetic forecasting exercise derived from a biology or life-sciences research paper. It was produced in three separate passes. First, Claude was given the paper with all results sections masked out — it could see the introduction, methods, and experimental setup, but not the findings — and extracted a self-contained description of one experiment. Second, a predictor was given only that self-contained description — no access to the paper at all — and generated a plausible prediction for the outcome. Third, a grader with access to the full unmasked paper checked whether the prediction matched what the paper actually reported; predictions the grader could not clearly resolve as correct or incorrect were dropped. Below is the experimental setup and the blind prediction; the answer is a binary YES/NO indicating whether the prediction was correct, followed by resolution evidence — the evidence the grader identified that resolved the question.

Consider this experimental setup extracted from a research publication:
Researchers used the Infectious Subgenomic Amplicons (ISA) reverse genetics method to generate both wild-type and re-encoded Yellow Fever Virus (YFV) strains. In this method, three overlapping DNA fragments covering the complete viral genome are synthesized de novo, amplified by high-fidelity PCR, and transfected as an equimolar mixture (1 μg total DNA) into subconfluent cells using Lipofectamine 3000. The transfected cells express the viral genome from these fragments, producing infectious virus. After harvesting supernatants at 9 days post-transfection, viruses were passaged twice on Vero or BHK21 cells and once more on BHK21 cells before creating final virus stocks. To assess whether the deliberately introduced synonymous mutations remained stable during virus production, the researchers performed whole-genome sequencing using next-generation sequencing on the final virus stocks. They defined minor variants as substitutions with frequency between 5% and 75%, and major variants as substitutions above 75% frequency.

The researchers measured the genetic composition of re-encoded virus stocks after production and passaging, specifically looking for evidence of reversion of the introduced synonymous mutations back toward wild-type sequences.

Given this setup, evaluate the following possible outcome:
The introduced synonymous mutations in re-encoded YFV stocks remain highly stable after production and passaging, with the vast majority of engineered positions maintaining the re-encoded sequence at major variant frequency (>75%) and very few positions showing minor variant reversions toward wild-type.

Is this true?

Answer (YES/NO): YES